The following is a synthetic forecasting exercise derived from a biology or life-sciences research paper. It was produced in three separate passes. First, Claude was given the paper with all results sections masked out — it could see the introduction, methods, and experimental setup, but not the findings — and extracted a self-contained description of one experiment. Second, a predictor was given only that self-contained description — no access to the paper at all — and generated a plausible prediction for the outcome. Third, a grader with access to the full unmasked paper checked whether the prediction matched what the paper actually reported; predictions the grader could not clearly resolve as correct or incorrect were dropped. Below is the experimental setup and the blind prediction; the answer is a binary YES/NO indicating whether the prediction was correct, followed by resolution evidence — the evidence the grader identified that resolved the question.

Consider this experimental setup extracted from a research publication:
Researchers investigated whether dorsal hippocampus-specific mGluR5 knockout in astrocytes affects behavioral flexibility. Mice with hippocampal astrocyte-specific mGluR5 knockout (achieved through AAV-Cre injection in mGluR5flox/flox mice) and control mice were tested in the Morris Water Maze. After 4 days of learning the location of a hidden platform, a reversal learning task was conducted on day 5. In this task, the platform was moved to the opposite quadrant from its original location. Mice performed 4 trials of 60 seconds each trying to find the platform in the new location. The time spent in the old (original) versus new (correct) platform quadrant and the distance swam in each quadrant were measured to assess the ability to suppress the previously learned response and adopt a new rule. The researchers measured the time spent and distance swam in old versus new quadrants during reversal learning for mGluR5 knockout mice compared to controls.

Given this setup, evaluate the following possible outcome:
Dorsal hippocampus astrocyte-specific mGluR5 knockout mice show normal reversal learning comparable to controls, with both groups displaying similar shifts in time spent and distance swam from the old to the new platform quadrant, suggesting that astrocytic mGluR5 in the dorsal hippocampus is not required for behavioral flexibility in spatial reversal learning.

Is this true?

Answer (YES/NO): NO